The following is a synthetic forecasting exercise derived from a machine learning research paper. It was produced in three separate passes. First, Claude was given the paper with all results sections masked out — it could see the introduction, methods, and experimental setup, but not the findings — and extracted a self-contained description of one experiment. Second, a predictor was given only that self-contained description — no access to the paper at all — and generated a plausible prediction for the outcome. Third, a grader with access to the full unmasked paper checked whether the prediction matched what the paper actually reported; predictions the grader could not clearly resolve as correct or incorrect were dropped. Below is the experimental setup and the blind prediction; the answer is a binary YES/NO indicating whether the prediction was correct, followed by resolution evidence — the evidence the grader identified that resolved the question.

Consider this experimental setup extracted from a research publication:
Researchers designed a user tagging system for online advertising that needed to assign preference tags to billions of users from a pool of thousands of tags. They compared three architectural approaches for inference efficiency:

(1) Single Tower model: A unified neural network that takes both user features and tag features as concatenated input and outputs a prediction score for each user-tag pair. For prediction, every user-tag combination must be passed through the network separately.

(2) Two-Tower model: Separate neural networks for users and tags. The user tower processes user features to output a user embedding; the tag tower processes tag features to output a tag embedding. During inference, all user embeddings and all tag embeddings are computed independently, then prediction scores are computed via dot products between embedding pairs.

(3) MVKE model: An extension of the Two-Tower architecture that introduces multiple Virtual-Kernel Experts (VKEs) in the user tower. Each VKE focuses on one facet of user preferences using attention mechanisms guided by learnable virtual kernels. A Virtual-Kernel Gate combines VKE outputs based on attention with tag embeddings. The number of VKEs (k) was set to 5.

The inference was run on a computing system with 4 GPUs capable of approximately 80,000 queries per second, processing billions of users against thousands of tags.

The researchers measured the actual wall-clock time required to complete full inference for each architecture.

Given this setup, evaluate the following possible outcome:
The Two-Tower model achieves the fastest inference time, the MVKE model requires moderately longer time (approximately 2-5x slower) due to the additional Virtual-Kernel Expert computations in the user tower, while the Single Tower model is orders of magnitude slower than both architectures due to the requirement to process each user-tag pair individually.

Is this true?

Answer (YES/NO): NO